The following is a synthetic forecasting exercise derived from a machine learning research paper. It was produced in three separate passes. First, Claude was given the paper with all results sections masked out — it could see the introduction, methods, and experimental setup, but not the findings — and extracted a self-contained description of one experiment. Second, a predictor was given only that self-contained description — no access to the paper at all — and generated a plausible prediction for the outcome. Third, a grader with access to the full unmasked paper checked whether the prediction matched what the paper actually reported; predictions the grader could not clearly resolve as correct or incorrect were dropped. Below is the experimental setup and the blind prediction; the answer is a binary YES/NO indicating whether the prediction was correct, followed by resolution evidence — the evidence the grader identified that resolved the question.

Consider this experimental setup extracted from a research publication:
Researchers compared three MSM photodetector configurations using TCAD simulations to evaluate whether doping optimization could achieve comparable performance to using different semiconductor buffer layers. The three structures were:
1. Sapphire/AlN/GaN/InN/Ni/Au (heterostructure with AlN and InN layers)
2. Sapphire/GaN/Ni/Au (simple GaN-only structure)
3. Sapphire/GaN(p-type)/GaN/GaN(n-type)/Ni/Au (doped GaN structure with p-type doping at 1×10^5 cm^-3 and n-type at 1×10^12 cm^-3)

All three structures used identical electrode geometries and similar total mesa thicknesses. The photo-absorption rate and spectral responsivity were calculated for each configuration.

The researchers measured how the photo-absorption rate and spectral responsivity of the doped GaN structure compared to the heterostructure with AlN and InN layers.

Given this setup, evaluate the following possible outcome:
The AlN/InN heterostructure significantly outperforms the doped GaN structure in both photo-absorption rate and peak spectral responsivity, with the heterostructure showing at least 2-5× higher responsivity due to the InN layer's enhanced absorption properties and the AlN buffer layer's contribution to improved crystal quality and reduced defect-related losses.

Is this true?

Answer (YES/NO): NO